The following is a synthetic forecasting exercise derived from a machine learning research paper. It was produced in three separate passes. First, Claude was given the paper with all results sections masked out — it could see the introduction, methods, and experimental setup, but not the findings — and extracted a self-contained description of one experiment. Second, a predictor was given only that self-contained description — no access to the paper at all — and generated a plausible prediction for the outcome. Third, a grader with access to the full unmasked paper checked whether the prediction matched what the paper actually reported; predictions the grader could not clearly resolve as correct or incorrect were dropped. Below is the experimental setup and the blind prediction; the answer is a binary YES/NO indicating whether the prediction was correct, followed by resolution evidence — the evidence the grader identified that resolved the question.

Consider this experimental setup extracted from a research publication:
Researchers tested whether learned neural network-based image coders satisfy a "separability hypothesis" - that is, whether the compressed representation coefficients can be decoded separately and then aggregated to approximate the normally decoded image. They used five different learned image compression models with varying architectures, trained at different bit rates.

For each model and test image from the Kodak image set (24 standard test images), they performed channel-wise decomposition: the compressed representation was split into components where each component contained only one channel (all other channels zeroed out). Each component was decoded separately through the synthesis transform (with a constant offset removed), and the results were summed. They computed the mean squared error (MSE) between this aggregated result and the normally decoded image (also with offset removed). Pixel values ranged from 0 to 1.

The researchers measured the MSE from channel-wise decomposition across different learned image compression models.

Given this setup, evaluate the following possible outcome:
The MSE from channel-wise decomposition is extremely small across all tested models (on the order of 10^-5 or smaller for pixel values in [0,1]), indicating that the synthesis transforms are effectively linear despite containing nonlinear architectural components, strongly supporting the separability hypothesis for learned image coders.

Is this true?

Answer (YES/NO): NO